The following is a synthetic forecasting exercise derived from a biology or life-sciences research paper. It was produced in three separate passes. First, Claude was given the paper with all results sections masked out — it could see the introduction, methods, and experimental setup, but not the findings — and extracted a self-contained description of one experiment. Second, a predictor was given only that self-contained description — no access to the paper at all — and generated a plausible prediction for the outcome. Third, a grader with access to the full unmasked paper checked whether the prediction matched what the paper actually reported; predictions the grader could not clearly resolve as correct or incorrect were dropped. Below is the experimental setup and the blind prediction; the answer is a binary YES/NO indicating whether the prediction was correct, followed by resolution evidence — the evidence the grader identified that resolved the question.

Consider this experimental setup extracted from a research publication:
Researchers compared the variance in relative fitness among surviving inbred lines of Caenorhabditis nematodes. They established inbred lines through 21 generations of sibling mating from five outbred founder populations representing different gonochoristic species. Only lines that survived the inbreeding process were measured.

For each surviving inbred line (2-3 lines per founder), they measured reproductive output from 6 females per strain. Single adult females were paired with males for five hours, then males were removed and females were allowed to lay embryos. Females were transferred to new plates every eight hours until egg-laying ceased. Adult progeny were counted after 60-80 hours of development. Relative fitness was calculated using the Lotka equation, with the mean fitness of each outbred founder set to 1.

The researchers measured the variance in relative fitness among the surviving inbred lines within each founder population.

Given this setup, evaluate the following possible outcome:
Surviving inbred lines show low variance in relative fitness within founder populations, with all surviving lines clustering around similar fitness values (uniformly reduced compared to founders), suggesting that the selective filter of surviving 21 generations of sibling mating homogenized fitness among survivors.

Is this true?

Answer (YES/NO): NO